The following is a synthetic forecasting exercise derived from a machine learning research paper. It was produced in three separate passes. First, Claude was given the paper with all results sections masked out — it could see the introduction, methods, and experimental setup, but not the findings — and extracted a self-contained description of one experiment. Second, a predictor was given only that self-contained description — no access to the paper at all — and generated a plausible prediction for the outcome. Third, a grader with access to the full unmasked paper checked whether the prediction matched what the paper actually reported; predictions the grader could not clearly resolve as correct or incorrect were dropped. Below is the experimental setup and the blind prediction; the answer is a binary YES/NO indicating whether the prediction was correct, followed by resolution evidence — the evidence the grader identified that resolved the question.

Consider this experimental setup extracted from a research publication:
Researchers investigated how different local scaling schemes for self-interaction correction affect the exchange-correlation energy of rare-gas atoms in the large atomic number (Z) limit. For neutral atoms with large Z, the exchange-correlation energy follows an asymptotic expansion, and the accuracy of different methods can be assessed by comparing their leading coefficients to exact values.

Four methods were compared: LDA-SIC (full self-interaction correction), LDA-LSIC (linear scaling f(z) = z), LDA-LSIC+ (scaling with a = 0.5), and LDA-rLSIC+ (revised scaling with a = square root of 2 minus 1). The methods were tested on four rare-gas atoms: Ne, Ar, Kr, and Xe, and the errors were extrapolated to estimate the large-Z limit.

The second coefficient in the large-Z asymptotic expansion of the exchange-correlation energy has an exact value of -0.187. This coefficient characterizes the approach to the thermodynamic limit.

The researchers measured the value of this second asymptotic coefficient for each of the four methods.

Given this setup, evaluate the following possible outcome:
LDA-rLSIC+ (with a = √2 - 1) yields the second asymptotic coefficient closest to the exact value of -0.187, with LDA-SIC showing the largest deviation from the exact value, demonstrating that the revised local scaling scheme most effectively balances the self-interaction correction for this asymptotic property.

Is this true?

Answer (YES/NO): NO